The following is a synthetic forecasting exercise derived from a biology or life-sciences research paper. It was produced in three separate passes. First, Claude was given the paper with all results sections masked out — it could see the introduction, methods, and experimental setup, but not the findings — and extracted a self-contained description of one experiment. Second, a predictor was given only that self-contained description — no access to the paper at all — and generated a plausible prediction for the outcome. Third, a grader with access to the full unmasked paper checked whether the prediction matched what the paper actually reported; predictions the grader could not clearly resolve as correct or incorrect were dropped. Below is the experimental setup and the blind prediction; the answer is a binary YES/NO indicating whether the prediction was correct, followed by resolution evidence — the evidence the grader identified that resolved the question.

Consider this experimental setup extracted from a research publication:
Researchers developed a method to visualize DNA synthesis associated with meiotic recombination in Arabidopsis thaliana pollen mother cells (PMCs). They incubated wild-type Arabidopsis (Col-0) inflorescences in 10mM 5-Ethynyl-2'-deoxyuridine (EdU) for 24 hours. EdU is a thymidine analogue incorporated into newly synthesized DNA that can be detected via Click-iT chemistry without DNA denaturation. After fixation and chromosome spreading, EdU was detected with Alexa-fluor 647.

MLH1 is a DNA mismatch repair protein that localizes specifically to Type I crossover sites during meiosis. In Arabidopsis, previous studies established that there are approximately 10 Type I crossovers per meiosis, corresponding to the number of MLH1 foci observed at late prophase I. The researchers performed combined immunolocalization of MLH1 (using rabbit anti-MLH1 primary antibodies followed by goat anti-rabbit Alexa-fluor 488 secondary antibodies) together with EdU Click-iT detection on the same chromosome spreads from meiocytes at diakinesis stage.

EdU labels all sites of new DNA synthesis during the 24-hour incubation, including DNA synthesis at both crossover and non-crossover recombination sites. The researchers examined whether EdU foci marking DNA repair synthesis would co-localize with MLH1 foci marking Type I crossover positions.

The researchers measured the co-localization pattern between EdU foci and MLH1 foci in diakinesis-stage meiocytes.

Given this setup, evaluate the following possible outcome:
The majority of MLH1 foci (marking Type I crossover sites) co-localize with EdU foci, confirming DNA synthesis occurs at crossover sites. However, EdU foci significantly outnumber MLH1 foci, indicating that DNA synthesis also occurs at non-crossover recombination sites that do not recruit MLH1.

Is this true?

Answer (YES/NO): YES